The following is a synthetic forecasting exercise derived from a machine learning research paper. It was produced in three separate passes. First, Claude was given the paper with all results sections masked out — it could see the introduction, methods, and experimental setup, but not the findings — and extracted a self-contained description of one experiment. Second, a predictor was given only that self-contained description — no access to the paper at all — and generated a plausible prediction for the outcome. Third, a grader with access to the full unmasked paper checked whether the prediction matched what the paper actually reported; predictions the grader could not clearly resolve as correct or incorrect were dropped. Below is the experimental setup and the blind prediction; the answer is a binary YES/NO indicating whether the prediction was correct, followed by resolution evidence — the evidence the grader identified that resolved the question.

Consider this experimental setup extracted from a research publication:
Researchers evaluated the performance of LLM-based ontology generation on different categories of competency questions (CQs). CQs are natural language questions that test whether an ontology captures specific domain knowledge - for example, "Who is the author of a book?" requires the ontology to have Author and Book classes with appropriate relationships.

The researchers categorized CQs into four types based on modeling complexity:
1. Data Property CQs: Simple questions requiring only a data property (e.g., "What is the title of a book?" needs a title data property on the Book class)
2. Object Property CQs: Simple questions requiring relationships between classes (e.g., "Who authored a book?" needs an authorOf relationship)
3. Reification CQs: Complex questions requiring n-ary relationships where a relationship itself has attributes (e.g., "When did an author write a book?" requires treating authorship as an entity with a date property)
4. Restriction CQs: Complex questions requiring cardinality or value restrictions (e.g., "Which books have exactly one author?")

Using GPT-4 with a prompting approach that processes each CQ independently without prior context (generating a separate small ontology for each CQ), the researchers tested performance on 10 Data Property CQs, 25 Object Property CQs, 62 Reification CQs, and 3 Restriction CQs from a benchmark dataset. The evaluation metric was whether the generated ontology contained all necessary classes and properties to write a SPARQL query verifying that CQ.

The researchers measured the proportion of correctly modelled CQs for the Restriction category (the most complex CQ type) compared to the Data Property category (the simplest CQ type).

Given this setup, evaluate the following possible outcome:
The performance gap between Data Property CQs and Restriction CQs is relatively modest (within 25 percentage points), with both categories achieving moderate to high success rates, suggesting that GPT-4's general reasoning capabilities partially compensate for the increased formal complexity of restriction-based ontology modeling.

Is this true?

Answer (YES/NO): NO